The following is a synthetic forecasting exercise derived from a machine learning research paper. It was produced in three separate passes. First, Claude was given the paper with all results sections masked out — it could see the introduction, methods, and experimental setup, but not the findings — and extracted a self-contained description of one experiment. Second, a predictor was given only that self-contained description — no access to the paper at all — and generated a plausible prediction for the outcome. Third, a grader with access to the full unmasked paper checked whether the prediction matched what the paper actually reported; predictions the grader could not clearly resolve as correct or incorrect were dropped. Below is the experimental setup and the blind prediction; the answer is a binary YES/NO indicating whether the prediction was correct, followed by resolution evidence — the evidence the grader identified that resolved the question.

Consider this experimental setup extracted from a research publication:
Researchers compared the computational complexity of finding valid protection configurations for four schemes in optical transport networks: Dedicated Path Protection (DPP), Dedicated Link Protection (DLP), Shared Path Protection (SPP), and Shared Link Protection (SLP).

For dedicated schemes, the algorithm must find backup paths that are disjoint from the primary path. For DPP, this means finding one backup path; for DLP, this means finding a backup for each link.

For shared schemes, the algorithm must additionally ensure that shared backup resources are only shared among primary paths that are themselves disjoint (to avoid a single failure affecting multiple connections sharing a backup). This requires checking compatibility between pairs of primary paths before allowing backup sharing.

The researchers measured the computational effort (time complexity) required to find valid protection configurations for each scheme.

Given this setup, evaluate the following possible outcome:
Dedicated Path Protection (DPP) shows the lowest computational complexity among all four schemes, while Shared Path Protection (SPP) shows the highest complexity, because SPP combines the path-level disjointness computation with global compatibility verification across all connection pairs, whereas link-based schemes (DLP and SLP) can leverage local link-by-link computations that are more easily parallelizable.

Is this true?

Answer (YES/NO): NO